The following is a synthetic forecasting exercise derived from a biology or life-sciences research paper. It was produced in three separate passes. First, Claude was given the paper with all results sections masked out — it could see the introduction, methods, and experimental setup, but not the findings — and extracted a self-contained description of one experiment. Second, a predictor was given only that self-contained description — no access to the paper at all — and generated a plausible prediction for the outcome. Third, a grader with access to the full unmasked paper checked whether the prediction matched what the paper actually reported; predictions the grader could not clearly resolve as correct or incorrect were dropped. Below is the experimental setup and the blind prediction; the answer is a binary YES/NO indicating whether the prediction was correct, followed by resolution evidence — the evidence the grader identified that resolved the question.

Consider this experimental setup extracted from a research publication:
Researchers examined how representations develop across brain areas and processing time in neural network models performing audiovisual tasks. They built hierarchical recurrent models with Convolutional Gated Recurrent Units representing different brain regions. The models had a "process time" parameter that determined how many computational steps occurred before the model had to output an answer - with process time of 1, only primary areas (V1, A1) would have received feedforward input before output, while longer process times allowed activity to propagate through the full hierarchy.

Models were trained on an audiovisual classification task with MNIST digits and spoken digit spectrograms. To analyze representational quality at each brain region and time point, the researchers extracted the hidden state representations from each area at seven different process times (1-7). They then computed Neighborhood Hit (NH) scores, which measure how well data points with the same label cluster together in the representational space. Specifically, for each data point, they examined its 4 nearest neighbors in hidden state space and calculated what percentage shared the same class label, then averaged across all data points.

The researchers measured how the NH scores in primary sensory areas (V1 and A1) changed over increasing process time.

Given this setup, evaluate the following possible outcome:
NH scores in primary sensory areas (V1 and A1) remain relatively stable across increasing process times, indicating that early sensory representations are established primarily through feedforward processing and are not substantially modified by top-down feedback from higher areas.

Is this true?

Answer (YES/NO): NO